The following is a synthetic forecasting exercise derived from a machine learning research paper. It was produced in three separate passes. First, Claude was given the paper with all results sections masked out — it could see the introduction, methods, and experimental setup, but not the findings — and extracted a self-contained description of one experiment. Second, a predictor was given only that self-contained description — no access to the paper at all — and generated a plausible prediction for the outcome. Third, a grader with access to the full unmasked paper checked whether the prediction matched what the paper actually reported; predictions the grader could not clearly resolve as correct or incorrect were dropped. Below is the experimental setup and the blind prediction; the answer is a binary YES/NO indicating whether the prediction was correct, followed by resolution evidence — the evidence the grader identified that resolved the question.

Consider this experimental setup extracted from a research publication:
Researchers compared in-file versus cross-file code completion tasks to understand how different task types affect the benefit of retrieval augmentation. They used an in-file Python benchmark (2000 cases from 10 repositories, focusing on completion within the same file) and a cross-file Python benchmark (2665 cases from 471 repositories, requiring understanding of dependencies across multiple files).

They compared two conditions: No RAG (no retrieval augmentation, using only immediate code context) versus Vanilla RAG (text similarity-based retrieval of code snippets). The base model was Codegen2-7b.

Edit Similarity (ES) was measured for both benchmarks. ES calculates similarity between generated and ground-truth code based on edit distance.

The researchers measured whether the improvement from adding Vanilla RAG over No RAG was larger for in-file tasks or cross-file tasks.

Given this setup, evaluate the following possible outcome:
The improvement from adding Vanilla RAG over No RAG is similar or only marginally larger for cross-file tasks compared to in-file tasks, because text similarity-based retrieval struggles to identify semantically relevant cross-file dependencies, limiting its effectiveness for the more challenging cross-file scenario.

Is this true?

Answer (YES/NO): NO